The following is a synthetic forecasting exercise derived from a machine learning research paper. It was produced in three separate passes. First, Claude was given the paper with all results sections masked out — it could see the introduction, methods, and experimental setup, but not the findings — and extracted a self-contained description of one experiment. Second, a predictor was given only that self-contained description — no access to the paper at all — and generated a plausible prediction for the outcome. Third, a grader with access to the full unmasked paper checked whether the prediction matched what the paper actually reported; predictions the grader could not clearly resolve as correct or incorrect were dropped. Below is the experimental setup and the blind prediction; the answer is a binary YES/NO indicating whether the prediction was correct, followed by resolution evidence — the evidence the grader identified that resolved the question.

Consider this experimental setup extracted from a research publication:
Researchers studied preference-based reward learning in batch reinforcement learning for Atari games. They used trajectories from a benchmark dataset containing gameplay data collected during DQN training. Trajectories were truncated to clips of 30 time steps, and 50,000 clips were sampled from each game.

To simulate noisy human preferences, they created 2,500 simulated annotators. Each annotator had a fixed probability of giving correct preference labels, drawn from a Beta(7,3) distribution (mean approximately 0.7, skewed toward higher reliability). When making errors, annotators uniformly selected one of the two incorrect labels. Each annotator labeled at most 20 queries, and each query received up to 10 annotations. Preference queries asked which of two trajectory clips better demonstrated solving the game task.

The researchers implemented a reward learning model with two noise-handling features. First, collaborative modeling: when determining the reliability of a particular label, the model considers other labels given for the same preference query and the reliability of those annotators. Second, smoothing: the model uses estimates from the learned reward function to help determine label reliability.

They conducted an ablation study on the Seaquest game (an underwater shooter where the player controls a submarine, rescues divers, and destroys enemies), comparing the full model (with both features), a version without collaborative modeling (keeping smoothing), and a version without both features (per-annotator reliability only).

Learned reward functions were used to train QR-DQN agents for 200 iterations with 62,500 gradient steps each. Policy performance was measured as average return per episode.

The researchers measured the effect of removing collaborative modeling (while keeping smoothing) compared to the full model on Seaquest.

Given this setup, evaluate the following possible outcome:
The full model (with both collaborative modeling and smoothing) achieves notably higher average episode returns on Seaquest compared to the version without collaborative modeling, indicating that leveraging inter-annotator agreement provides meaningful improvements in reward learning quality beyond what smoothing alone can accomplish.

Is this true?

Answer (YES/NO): NO